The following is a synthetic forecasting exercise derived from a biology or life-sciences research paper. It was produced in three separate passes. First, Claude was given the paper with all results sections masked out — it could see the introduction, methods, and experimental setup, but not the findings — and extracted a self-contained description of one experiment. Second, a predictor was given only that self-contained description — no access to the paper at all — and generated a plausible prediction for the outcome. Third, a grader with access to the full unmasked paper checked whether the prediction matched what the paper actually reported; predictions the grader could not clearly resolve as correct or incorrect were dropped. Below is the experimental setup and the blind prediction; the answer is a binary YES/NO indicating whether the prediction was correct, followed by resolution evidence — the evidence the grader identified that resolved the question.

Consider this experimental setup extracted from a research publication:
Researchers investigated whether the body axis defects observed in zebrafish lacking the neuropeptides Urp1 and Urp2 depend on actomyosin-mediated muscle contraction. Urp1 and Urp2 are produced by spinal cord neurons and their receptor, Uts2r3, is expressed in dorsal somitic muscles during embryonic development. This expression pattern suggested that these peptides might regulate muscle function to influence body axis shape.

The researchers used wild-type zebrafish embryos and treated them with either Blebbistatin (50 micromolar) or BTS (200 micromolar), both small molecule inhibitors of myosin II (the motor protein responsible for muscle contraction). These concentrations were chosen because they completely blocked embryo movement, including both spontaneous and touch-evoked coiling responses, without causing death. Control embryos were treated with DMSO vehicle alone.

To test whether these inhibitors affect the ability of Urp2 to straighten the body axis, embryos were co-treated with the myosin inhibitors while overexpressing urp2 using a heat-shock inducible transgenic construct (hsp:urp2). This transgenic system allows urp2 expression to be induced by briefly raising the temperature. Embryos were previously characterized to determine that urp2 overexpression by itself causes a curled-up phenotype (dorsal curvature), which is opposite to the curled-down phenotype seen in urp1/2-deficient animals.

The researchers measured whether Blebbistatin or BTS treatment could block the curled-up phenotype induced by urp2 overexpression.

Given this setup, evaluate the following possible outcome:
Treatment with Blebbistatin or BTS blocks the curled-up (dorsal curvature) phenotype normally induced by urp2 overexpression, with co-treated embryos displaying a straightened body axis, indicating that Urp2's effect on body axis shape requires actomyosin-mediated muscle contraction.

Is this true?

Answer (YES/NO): NO